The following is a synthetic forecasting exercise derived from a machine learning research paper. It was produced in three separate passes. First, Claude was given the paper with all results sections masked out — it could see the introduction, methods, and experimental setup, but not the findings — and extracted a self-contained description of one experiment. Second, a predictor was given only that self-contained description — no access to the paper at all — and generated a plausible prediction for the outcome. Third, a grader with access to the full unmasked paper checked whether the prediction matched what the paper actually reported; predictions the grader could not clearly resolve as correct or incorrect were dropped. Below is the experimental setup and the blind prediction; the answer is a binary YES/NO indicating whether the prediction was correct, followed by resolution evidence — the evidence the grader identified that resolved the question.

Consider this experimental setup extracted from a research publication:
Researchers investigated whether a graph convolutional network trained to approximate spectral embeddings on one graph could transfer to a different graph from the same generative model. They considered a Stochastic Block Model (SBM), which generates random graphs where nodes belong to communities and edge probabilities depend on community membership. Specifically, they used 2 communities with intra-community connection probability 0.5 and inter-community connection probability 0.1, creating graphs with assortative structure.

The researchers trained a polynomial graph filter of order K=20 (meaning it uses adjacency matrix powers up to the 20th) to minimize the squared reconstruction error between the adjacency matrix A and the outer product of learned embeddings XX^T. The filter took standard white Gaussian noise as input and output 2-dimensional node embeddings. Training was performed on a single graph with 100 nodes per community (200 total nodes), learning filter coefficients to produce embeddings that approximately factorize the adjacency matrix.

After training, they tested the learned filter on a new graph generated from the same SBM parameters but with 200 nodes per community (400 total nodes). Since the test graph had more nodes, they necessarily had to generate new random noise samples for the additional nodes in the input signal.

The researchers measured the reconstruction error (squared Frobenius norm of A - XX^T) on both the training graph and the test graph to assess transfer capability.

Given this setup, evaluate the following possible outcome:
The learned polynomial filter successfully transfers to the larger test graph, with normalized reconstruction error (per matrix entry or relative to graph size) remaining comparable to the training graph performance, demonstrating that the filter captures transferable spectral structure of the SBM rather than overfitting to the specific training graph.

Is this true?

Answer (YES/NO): NO